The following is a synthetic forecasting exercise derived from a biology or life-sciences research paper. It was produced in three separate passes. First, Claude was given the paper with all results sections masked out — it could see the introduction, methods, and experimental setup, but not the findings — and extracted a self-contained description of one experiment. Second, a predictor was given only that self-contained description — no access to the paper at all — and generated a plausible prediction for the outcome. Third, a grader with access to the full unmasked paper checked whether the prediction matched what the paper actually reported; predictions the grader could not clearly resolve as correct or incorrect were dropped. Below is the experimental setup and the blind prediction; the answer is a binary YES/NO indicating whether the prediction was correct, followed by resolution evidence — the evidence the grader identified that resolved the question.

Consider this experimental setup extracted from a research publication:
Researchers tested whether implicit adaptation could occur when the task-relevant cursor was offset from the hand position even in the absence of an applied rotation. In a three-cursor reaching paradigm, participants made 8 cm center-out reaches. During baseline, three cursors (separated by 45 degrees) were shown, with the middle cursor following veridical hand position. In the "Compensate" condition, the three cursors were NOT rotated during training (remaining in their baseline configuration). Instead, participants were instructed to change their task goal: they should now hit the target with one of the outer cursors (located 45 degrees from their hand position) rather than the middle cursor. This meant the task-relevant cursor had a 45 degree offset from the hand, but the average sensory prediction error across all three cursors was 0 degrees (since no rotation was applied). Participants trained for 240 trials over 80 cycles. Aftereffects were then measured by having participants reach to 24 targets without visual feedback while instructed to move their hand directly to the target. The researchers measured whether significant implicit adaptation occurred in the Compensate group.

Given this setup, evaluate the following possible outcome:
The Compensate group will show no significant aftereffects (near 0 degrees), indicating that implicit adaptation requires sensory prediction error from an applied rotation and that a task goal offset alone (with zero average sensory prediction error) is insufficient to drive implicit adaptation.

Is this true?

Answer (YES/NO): NO